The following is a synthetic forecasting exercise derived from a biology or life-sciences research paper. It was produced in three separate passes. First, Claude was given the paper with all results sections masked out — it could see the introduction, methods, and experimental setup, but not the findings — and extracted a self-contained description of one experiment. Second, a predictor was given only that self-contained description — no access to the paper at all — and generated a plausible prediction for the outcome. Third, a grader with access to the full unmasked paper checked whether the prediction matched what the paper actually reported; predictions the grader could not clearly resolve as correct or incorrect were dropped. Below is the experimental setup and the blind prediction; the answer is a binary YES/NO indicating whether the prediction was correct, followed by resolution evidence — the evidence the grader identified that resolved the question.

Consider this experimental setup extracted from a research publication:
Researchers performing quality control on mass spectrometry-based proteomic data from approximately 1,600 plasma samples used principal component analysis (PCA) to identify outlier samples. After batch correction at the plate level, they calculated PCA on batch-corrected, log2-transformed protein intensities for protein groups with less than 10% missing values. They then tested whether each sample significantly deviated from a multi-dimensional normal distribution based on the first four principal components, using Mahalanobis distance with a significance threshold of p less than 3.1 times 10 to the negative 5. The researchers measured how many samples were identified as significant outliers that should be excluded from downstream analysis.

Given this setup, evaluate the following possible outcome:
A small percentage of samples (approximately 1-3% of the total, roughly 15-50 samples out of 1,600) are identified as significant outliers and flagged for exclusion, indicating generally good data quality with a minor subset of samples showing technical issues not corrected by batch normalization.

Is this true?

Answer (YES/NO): NO